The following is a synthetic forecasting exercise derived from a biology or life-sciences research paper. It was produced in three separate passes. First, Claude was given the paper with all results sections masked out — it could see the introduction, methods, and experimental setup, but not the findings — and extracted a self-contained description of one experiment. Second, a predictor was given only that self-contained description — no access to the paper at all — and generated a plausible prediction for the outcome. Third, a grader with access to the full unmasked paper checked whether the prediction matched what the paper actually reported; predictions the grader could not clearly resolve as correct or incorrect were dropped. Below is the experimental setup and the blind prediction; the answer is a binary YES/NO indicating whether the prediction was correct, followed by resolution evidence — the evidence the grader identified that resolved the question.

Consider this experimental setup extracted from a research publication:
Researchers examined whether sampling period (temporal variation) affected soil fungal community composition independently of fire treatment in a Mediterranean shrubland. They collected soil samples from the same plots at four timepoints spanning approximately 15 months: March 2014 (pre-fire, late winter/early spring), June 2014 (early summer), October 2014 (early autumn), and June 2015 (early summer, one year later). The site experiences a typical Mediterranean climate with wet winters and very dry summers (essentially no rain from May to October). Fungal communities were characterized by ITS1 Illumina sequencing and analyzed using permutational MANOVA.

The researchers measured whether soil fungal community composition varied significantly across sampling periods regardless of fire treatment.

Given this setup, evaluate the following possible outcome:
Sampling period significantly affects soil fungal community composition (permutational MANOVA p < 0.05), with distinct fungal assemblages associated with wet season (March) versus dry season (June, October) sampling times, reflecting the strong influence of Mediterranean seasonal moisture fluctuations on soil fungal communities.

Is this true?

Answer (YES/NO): NO